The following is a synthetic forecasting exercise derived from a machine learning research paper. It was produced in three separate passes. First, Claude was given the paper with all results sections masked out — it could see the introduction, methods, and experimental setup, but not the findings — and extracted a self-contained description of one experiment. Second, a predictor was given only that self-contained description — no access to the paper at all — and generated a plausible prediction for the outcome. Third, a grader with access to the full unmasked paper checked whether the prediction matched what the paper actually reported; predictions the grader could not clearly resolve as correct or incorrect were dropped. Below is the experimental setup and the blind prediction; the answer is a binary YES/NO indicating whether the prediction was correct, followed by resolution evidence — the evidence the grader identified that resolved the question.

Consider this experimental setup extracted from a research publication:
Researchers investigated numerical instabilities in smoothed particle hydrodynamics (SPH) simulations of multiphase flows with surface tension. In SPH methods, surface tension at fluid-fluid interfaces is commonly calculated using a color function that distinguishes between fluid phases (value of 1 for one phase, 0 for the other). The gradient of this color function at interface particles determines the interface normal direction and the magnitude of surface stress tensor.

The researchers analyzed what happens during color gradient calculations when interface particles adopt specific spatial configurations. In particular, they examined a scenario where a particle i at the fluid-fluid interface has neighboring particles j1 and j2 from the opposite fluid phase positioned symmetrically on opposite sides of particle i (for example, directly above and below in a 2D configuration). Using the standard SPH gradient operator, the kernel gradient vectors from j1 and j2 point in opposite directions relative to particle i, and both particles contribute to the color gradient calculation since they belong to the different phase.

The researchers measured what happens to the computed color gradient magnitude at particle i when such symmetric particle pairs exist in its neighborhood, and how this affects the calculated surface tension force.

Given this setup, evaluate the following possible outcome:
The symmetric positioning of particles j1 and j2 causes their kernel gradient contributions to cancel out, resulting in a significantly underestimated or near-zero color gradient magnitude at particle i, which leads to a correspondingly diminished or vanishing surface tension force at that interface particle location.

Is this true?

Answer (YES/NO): YES